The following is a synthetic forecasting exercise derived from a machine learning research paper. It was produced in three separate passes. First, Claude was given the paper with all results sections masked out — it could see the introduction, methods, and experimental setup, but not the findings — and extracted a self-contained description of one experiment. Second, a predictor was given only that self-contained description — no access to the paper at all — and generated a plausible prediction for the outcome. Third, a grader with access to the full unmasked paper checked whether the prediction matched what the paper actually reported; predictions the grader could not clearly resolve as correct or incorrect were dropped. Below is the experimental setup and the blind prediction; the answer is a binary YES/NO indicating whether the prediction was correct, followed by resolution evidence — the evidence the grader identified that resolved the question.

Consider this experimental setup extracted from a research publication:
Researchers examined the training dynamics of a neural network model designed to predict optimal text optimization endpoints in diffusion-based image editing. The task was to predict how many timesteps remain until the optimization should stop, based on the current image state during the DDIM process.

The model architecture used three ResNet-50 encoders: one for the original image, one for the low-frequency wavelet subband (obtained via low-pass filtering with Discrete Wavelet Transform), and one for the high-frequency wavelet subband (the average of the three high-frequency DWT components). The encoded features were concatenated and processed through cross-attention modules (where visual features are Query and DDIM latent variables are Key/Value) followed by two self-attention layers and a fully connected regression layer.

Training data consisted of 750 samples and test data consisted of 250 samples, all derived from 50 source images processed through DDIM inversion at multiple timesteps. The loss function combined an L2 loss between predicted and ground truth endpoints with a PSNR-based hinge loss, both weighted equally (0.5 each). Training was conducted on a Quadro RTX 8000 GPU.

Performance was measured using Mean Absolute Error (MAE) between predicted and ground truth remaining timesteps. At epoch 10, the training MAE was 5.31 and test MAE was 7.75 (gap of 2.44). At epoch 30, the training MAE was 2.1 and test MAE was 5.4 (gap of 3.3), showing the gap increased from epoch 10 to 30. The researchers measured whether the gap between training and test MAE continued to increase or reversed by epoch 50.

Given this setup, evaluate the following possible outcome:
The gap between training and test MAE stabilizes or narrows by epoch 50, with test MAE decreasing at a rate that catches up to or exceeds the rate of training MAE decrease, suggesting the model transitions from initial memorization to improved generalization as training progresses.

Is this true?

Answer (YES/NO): YES